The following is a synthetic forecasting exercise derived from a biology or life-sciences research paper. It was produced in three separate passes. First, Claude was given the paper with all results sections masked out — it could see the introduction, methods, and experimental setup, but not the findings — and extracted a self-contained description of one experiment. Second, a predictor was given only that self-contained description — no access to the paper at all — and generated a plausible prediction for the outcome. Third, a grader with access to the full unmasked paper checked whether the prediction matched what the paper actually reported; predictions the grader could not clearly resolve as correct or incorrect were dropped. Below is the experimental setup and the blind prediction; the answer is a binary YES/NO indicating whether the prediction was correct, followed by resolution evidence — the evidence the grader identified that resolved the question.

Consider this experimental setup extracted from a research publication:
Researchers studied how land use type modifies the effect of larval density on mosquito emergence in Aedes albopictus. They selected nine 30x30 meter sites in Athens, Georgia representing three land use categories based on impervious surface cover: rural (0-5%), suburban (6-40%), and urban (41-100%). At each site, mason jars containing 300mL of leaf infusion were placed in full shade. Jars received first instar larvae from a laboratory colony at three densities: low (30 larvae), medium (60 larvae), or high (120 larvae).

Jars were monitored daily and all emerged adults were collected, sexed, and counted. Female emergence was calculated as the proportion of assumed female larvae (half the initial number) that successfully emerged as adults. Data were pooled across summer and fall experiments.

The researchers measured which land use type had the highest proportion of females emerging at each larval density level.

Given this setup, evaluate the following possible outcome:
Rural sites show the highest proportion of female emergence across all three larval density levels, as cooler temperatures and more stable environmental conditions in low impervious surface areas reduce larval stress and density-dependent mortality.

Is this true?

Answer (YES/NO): NO